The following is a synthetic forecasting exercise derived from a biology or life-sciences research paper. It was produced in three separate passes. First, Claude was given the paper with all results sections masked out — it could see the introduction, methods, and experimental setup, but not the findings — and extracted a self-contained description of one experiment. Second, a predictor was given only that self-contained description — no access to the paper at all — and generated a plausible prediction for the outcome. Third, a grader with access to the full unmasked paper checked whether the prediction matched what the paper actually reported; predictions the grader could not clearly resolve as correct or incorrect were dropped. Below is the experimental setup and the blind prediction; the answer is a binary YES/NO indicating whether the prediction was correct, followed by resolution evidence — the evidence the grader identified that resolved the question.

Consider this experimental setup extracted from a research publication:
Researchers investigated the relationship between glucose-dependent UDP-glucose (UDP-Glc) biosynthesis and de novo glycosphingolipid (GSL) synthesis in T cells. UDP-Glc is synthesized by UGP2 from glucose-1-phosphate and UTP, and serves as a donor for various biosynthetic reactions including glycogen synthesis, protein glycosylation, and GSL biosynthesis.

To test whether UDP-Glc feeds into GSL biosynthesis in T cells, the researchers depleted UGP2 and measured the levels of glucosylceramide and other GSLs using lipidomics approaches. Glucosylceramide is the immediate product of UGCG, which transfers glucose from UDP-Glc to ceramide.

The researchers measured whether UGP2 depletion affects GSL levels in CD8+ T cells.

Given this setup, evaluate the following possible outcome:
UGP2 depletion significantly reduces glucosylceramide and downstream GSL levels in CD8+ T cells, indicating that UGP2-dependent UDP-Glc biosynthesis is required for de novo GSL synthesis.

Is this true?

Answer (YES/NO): YES